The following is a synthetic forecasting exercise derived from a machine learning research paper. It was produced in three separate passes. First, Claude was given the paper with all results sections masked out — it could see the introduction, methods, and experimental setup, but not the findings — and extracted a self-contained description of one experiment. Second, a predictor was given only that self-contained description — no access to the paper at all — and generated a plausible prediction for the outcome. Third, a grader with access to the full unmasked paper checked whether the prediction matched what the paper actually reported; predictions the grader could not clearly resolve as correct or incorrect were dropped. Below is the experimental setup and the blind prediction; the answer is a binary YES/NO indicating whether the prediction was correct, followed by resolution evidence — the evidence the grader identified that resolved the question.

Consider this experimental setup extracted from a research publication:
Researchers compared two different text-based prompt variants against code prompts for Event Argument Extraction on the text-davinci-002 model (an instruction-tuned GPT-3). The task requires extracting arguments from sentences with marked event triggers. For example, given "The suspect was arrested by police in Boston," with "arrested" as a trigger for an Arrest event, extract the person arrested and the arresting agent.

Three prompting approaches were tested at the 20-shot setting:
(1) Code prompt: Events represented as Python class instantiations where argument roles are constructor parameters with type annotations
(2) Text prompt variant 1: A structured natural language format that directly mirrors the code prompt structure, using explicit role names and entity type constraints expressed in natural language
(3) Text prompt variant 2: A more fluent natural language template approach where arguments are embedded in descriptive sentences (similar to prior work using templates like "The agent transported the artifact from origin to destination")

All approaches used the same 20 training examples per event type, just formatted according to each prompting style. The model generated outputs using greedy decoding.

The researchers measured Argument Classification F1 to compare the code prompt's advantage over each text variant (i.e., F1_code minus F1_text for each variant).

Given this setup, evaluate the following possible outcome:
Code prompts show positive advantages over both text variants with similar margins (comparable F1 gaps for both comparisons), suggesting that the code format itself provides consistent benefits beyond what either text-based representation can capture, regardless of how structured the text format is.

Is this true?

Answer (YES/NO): NO